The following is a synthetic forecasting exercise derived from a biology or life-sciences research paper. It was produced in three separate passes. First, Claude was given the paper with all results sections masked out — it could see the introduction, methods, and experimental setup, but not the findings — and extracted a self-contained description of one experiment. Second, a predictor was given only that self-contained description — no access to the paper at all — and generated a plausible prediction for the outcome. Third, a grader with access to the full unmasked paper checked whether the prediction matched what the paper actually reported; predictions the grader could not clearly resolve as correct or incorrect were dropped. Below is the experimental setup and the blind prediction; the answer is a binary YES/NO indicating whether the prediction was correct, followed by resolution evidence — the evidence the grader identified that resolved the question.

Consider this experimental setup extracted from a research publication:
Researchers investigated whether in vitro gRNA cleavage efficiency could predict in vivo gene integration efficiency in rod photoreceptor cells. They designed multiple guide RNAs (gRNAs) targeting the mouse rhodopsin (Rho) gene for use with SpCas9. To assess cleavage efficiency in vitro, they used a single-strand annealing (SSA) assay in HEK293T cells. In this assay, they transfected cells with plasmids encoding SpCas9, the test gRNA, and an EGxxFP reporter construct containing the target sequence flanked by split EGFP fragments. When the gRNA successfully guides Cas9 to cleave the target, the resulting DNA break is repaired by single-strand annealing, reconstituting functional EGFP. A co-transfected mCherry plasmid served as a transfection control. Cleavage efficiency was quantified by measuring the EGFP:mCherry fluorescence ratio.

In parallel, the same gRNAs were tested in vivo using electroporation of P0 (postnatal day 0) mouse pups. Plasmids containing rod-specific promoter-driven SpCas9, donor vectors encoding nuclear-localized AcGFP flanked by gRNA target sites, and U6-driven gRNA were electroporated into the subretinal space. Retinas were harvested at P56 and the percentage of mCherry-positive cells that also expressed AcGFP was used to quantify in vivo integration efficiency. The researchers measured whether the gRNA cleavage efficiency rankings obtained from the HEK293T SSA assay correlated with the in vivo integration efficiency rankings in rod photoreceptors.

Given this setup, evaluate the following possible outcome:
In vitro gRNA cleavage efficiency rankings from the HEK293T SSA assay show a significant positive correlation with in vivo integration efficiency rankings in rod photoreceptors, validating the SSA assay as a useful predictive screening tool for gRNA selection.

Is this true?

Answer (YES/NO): NO